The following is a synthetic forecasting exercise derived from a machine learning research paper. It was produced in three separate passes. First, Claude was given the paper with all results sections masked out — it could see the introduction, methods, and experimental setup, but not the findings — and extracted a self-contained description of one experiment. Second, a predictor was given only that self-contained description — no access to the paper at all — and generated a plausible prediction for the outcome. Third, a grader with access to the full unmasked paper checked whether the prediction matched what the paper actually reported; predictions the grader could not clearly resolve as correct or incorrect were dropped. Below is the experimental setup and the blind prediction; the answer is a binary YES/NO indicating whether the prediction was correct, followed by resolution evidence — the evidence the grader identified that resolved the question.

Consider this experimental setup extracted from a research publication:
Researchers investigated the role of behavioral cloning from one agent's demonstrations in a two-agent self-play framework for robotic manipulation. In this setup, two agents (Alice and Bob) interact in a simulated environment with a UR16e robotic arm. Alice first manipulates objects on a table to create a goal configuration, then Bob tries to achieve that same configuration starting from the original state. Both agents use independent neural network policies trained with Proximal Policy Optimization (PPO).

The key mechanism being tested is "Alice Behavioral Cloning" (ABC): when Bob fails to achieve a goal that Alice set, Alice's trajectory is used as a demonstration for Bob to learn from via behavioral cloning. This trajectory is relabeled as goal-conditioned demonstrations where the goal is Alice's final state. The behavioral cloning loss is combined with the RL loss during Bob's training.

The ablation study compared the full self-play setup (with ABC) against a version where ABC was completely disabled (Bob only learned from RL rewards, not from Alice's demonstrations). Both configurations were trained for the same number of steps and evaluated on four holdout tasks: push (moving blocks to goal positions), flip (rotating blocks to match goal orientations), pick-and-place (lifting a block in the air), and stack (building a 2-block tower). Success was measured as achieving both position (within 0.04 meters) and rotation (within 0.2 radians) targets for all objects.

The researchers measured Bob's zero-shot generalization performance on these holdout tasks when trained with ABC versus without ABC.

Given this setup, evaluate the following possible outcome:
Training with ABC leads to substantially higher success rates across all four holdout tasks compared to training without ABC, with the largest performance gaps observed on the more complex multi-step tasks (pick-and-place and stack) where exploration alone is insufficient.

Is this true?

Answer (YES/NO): NO